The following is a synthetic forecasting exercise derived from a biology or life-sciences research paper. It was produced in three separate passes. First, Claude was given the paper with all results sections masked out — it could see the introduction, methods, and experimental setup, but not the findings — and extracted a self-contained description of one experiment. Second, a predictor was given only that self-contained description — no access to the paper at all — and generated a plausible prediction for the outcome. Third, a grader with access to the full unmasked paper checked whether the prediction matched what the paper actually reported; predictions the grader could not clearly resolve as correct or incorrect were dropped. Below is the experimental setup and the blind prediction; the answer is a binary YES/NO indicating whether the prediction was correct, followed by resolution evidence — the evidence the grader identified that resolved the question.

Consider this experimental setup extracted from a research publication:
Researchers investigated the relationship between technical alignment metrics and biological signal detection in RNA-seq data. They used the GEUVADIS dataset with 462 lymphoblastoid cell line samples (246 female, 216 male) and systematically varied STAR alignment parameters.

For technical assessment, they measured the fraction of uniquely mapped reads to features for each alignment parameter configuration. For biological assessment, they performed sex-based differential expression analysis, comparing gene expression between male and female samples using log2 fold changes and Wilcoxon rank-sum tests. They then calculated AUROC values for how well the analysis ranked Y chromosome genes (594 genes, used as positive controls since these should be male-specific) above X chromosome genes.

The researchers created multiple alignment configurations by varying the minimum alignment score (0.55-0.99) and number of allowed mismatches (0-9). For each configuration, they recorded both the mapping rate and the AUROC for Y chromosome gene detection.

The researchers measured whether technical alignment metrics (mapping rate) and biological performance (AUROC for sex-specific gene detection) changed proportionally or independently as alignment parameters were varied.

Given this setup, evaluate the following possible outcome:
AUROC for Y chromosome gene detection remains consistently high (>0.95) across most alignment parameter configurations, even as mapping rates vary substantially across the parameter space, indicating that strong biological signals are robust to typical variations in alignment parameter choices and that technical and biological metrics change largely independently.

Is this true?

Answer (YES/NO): YES